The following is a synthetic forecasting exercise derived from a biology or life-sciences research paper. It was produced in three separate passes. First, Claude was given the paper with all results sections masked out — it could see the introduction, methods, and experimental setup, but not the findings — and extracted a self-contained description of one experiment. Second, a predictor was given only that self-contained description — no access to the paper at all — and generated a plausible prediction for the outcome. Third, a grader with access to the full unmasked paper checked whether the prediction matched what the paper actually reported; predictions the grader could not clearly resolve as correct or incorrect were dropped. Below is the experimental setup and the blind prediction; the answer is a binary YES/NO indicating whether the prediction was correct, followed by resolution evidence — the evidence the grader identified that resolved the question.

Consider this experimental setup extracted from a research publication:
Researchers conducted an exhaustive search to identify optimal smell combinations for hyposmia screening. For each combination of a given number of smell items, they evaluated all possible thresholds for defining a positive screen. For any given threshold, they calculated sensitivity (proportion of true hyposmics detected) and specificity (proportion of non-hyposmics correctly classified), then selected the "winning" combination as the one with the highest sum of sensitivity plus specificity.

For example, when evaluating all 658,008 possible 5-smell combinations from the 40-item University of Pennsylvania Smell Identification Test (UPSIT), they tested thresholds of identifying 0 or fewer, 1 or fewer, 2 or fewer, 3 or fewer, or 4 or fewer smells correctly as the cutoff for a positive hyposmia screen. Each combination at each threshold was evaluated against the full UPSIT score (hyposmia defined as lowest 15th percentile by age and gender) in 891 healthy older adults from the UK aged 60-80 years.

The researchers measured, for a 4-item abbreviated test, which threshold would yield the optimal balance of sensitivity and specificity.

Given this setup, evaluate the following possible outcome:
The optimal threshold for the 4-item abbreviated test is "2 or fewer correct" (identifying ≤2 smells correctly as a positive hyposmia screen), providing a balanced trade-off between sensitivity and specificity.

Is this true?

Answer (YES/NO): NO